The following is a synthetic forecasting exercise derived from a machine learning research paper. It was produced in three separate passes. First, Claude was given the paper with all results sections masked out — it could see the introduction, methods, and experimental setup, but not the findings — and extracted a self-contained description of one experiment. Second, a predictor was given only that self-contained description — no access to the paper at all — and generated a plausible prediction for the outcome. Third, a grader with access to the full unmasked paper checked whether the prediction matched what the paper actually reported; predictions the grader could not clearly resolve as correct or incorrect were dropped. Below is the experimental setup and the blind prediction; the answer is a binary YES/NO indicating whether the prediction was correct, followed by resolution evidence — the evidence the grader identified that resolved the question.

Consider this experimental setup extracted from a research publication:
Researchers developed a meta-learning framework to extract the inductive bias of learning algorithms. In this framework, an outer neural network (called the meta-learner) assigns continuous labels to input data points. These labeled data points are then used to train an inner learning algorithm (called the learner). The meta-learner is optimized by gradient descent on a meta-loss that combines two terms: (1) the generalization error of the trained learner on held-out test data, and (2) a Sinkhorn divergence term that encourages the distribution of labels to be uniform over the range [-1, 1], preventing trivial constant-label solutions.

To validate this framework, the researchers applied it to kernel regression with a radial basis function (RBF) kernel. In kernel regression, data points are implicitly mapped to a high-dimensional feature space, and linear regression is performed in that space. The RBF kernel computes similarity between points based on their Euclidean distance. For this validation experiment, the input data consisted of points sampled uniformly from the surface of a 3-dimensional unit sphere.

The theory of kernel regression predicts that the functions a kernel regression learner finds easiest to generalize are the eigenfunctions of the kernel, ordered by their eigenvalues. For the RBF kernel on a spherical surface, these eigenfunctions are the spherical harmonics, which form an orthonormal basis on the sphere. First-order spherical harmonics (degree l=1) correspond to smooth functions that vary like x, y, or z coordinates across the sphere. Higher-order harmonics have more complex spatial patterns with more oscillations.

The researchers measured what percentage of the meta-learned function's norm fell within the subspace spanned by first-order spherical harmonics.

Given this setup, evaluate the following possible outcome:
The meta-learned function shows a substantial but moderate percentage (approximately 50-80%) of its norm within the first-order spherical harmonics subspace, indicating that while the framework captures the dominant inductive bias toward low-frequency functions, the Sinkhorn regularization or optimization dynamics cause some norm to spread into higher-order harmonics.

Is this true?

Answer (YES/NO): NO